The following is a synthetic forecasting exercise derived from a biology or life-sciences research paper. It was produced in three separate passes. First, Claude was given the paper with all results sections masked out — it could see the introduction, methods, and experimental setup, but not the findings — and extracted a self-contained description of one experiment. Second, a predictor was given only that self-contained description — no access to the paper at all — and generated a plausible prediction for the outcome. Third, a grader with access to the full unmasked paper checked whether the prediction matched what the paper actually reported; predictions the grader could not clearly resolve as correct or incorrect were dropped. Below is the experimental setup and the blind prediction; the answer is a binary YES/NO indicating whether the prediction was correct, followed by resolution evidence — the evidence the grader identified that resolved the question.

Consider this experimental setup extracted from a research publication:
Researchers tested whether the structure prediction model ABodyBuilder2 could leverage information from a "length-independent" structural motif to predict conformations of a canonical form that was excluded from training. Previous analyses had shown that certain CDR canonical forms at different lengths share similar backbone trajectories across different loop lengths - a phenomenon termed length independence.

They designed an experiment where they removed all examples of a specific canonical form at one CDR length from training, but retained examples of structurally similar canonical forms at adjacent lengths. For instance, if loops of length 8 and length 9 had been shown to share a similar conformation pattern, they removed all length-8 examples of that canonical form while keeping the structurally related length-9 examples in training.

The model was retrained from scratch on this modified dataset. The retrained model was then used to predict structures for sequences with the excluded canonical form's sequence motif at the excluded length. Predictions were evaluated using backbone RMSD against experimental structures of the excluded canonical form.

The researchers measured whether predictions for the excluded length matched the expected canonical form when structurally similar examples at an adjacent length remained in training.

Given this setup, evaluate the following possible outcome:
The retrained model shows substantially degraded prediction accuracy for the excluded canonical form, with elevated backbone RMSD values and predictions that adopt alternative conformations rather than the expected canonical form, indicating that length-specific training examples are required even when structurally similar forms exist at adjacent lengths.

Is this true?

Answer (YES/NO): NO